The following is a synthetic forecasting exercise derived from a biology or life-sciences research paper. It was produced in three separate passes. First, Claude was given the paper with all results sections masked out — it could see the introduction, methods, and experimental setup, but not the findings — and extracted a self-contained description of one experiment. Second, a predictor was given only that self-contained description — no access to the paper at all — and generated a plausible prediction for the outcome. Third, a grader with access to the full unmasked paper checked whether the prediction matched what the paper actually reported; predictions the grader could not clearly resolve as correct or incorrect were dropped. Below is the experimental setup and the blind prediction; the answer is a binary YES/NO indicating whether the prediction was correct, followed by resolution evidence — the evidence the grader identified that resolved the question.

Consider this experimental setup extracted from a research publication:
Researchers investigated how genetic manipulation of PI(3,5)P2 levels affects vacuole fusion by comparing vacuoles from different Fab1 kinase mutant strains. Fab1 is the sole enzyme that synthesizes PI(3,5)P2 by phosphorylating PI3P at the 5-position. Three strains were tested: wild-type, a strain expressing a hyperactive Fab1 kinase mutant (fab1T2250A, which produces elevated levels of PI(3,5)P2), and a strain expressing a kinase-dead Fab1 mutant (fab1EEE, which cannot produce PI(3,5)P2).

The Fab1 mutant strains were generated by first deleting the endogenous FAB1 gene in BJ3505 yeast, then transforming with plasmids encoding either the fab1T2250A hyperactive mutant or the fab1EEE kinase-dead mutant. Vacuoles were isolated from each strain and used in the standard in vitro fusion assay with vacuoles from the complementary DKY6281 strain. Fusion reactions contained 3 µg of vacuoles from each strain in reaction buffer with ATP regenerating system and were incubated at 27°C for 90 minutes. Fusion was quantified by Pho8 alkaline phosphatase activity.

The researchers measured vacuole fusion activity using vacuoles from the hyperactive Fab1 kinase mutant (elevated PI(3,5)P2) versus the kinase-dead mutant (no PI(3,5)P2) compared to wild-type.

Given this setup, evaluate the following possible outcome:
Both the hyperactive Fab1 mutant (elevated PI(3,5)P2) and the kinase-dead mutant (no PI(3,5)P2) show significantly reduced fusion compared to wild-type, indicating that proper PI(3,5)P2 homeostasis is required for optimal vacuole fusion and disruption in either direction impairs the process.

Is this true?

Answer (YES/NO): YES